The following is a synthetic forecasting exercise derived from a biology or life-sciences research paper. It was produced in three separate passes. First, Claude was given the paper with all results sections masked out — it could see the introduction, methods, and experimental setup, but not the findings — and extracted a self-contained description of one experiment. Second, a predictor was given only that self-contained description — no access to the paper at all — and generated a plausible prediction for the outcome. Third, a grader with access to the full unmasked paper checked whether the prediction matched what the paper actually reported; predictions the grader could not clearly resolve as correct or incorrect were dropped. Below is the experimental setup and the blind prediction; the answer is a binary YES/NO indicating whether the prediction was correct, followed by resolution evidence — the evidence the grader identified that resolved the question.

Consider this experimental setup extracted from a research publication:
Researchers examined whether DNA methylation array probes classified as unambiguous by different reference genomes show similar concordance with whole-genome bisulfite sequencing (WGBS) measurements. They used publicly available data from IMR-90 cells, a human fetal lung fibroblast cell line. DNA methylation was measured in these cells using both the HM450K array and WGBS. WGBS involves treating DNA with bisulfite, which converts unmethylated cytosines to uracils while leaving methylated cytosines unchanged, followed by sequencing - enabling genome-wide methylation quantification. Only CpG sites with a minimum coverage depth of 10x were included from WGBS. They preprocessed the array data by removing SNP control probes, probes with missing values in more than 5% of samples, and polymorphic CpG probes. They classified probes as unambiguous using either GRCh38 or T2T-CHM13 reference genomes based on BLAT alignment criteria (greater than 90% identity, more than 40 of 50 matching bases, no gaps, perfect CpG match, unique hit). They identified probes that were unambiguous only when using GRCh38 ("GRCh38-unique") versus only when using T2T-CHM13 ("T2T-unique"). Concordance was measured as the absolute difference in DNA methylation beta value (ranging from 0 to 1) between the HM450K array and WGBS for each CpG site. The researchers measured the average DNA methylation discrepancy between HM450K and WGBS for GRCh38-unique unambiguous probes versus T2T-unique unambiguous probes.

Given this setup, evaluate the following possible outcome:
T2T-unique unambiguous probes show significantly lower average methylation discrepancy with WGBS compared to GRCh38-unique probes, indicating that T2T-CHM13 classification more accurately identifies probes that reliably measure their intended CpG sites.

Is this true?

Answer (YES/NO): NO